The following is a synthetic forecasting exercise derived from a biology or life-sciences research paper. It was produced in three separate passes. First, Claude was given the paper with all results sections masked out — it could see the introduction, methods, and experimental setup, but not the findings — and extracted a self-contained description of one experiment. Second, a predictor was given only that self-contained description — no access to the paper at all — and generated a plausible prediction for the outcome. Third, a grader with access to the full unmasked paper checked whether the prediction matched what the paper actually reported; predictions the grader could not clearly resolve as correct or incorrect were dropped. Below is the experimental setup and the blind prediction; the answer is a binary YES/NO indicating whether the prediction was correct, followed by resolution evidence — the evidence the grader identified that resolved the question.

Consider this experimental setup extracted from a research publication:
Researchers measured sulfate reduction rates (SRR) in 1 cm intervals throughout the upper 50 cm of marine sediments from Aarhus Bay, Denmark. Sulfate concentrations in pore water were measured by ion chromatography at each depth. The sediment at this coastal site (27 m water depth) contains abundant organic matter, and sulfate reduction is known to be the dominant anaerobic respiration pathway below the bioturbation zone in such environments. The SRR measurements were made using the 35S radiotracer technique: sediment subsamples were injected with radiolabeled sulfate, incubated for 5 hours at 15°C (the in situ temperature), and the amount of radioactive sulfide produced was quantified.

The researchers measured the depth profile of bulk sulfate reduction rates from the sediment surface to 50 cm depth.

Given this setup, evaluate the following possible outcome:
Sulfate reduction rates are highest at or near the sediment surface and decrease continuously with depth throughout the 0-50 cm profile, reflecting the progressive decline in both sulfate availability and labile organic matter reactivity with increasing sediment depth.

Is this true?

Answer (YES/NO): NO